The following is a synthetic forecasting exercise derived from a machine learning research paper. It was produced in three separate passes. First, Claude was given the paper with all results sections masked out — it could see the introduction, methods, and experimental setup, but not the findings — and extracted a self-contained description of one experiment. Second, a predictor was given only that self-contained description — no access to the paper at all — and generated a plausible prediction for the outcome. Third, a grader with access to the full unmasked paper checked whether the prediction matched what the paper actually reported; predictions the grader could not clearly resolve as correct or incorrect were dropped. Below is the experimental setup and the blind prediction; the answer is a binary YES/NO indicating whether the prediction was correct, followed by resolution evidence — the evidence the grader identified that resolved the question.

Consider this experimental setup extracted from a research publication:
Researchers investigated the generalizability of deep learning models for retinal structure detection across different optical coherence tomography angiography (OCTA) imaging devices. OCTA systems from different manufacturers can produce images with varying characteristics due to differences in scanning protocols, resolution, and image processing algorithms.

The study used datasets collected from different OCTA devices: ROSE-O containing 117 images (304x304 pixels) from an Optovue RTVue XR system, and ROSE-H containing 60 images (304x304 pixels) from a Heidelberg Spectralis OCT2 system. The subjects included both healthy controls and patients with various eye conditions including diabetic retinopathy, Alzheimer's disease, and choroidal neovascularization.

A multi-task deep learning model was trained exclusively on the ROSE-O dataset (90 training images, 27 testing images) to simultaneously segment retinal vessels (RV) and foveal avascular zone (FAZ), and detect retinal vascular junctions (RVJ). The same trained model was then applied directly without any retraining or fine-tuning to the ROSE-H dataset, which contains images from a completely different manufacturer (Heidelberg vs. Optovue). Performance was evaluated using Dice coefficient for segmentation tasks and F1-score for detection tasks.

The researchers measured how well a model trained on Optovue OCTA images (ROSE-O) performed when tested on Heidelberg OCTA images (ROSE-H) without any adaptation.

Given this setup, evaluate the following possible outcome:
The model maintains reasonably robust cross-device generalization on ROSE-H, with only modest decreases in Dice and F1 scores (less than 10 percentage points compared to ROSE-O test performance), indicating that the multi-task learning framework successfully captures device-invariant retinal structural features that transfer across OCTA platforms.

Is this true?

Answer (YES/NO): NO